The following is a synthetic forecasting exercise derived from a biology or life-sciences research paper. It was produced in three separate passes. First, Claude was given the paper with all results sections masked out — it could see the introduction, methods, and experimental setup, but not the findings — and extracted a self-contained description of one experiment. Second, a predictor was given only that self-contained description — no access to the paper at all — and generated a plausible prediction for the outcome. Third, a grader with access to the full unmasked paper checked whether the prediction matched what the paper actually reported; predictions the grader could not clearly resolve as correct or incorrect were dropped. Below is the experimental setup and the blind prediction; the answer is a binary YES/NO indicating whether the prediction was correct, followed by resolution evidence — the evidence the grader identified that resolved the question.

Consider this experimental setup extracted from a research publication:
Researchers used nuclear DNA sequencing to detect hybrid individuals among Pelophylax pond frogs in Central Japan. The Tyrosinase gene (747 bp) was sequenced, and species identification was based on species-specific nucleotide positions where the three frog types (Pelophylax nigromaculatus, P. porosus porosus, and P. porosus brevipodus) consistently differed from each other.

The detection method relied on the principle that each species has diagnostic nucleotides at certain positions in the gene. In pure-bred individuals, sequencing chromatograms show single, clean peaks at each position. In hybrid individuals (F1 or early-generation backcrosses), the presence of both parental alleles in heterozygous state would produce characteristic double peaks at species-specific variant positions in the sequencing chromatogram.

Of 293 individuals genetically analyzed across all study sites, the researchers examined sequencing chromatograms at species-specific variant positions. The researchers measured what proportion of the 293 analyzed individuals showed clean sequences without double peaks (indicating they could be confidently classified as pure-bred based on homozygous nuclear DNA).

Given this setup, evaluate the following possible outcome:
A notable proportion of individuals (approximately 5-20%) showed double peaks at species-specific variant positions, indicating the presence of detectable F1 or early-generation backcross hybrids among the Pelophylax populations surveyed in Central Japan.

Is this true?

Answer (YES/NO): NO